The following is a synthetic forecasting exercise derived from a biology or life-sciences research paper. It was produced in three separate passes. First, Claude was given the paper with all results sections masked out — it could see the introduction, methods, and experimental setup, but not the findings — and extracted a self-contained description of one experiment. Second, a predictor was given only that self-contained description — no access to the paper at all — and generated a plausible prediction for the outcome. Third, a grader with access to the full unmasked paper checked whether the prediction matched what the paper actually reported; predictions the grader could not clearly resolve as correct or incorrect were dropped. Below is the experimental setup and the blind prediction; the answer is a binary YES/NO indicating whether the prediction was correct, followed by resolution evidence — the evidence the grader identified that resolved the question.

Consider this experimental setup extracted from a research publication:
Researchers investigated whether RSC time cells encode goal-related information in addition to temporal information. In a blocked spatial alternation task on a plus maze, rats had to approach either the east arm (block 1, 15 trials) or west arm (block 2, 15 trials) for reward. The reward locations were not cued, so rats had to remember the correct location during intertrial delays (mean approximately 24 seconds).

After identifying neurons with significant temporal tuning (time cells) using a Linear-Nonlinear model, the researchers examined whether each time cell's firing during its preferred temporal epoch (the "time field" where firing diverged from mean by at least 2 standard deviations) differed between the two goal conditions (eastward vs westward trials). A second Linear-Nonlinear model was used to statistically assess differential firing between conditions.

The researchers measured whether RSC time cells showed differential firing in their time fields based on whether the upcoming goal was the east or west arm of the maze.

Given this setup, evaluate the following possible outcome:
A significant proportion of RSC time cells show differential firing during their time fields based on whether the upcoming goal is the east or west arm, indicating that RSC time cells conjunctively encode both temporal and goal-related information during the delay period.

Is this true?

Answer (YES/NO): YES